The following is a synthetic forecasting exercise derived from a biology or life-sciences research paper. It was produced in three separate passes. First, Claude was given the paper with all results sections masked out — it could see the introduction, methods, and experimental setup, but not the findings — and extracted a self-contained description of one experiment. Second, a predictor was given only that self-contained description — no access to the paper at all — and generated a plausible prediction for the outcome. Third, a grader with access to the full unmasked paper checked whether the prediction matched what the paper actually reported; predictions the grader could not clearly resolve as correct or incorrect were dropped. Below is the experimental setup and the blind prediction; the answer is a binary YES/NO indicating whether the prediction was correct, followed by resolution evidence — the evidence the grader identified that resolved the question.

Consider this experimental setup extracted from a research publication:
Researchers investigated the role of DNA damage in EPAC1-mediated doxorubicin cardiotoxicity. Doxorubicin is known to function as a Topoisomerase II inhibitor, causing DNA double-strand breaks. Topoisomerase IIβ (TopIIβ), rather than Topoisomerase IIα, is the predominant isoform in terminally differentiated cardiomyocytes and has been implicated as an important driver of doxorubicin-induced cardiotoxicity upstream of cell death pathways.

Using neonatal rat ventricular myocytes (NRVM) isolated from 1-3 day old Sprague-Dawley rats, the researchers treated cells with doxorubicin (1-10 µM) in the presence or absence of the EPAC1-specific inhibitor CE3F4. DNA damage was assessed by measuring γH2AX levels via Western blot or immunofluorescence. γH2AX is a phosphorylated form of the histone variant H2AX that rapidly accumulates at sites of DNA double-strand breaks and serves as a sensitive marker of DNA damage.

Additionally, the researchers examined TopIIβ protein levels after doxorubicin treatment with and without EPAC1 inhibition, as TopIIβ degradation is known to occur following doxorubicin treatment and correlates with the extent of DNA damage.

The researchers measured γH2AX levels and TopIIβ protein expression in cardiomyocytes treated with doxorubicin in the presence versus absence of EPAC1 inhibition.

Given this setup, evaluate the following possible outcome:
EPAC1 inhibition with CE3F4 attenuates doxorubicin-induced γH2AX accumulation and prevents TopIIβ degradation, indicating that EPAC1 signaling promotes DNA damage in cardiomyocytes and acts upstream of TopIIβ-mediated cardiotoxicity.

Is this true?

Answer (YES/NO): NO